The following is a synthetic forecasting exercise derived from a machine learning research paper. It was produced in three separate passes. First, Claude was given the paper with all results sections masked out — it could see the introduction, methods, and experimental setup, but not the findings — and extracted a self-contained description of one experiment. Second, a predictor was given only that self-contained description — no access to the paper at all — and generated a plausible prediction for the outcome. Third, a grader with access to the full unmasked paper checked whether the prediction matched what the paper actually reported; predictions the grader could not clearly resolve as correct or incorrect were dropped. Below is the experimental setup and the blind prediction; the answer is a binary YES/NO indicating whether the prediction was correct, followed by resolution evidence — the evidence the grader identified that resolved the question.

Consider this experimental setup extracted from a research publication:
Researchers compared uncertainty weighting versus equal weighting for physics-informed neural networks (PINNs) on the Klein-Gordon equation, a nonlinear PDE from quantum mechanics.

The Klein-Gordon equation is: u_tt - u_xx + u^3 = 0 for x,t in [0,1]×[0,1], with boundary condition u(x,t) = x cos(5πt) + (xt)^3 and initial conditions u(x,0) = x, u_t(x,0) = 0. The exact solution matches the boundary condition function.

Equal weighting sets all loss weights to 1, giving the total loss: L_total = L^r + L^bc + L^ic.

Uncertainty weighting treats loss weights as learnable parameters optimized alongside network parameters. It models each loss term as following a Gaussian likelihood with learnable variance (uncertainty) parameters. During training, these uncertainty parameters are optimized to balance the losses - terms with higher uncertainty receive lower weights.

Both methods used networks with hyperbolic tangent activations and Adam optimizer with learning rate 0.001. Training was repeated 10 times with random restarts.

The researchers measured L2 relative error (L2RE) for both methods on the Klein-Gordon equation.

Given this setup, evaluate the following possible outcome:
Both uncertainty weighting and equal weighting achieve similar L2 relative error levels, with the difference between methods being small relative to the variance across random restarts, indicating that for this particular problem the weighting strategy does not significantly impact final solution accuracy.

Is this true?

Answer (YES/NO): NO